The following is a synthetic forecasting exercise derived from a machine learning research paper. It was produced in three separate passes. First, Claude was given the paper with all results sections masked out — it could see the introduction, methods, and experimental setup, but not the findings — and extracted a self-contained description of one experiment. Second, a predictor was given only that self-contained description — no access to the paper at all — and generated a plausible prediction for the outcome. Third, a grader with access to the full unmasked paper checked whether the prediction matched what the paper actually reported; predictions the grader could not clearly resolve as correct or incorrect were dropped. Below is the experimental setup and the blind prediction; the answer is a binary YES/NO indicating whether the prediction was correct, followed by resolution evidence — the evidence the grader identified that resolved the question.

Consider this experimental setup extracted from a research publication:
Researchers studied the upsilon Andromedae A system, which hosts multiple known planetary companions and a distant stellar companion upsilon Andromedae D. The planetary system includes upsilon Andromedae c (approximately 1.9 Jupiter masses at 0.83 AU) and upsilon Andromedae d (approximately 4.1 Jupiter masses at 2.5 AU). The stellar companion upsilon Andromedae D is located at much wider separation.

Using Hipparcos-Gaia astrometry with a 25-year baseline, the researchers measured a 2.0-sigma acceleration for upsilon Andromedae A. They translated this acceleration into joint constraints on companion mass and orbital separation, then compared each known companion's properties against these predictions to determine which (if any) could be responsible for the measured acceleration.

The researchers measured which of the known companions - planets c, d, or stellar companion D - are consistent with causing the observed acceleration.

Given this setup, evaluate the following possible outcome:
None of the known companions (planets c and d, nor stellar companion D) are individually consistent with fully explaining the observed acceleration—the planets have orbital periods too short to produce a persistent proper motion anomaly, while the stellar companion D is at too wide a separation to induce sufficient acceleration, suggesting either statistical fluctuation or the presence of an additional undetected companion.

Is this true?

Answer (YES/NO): NO